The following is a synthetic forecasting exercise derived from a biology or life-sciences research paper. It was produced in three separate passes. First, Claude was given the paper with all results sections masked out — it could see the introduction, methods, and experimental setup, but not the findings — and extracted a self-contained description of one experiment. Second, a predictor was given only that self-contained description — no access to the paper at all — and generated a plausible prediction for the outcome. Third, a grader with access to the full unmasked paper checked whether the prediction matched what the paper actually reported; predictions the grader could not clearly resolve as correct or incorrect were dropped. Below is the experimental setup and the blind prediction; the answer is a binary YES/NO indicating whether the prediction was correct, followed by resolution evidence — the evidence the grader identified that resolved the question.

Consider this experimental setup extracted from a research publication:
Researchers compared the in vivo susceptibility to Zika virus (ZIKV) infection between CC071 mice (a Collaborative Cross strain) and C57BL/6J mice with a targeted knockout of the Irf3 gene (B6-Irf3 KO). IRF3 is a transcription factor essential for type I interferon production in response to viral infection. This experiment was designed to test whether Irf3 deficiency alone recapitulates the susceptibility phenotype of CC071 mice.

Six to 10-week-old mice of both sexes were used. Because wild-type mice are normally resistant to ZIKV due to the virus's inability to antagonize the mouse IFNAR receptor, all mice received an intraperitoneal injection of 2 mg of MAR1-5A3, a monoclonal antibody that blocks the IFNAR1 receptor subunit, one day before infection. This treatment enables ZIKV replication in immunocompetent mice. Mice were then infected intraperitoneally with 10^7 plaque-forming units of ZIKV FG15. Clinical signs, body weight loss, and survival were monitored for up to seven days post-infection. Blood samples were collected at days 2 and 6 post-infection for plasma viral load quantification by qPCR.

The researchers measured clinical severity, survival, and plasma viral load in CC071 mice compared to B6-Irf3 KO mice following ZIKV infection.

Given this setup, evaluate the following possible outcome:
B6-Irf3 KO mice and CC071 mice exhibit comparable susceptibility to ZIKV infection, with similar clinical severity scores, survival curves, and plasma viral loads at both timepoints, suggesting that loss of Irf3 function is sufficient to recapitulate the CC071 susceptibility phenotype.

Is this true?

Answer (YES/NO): NO